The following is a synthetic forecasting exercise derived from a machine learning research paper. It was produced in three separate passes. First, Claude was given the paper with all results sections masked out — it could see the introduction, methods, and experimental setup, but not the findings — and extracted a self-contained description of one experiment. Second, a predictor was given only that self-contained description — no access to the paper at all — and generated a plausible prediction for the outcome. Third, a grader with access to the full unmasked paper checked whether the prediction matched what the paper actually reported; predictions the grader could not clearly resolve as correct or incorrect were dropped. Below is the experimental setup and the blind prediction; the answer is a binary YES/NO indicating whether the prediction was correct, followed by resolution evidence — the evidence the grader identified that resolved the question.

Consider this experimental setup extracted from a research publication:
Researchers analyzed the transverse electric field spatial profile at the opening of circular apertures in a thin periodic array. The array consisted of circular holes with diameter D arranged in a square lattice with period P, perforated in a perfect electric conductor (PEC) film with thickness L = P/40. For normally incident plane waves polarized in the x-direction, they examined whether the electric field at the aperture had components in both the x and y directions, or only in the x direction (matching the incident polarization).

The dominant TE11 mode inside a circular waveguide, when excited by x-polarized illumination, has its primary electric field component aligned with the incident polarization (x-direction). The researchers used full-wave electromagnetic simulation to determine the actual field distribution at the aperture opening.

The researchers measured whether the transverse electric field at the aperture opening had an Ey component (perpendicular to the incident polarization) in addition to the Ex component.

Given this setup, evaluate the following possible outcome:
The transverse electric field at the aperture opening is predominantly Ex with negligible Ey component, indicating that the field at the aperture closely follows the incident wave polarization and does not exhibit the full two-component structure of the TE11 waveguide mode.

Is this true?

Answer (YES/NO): NO